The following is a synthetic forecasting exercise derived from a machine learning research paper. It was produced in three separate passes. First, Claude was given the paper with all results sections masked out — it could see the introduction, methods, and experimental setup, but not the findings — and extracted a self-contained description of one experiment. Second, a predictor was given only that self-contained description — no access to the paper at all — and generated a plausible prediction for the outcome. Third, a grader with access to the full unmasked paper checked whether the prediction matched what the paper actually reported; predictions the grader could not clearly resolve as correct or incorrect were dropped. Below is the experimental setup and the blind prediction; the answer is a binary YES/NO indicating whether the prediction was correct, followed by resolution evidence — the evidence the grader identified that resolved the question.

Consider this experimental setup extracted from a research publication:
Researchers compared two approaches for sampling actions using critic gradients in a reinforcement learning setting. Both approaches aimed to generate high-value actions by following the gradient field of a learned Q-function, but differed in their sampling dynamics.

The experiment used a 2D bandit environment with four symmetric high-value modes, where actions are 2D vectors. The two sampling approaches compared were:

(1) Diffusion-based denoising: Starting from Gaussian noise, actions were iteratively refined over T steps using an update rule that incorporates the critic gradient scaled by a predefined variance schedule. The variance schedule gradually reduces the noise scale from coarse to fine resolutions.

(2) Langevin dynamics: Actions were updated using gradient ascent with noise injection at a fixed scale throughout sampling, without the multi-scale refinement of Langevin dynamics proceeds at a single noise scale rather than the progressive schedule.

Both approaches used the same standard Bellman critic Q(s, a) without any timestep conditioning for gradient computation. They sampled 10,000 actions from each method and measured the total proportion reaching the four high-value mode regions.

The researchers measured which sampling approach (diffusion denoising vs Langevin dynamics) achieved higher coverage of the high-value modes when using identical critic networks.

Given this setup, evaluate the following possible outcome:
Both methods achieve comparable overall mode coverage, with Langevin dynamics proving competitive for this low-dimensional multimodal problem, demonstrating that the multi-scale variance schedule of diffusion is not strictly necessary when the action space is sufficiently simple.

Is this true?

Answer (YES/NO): NO